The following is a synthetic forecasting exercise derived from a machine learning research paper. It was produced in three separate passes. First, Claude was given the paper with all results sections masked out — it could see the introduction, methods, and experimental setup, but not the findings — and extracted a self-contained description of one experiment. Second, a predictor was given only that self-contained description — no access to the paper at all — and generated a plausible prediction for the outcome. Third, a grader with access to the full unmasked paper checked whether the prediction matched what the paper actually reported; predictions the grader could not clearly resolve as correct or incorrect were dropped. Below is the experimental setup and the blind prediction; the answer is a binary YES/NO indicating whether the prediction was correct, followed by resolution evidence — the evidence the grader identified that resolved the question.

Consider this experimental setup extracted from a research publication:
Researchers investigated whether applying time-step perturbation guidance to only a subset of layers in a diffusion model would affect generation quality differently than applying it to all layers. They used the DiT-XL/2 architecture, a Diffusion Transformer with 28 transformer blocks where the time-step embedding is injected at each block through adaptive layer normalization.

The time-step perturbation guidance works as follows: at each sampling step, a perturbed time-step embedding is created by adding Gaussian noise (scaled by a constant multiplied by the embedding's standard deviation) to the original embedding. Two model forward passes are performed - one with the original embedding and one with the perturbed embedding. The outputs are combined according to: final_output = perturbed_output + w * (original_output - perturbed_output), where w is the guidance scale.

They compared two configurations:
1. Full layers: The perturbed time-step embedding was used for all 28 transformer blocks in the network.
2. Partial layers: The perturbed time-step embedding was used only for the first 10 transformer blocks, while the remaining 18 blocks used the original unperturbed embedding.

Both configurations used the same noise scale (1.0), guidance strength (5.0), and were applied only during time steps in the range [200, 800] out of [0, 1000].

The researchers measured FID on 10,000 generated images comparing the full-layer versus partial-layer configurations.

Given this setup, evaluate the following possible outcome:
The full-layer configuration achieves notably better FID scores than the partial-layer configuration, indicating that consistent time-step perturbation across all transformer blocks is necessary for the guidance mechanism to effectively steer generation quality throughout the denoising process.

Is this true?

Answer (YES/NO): NO